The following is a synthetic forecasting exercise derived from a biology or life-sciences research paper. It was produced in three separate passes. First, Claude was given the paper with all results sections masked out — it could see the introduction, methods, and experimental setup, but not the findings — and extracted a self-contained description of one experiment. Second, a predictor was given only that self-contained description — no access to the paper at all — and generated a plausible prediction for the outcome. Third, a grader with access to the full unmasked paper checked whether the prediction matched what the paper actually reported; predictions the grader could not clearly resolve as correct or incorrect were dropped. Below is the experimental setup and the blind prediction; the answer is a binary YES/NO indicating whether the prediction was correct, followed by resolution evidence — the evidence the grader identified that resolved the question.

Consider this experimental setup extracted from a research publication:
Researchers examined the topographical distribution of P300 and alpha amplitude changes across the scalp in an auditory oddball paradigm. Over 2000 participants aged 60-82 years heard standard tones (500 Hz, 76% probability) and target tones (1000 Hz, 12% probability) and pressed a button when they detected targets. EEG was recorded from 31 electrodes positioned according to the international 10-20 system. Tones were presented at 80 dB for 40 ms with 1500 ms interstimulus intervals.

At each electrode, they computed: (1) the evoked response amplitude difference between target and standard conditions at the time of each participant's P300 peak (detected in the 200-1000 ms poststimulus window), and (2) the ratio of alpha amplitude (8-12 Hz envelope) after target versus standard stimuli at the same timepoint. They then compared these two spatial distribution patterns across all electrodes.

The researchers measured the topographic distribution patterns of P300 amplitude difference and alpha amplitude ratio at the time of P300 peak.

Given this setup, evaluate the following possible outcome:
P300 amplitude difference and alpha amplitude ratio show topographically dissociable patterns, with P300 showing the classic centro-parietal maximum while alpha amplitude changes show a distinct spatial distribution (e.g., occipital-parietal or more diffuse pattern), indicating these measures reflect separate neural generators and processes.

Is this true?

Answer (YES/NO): NO